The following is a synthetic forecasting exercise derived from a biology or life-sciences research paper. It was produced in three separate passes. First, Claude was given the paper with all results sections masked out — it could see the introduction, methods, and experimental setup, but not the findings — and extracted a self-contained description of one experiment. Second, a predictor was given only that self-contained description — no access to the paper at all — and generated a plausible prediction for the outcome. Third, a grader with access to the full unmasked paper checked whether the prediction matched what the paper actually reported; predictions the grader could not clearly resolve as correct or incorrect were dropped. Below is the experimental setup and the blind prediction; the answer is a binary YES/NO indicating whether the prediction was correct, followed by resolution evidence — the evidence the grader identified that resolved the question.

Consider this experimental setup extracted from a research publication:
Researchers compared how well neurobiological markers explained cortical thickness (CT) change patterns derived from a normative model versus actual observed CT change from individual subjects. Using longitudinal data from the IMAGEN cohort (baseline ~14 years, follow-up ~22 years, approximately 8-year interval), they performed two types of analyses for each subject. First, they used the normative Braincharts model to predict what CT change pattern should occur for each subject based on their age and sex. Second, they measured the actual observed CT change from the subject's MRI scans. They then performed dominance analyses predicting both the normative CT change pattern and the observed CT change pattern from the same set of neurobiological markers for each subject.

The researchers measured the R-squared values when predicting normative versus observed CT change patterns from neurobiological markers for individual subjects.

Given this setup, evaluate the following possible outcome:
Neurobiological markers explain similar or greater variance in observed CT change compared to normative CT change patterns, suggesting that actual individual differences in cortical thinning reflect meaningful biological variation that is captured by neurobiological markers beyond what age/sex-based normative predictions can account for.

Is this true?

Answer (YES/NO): NO